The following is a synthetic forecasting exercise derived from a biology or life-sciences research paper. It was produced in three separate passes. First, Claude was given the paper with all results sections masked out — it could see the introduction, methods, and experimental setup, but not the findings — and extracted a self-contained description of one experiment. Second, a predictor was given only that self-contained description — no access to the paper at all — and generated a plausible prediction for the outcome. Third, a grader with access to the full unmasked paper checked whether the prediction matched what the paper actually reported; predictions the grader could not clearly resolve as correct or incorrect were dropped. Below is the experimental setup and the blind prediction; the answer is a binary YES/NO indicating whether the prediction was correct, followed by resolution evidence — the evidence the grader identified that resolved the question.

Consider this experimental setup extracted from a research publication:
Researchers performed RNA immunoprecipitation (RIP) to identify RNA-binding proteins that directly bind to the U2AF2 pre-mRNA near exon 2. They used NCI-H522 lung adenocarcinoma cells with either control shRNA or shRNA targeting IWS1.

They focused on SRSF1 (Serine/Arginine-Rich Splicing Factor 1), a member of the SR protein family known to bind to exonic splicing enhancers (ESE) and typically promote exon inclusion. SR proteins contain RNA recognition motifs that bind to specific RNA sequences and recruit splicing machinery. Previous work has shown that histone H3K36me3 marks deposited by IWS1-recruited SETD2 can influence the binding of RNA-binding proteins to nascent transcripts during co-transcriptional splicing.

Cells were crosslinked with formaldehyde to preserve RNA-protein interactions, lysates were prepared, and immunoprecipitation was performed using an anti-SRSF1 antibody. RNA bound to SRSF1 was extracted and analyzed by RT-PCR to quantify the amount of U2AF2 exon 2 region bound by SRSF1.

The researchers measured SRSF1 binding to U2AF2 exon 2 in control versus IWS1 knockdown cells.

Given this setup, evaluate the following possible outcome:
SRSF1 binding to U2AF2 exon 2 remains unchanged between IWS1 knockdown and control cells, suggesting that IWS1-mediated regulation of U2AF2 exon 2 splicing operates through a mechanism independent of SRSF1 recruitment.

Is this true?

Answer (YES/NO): NO